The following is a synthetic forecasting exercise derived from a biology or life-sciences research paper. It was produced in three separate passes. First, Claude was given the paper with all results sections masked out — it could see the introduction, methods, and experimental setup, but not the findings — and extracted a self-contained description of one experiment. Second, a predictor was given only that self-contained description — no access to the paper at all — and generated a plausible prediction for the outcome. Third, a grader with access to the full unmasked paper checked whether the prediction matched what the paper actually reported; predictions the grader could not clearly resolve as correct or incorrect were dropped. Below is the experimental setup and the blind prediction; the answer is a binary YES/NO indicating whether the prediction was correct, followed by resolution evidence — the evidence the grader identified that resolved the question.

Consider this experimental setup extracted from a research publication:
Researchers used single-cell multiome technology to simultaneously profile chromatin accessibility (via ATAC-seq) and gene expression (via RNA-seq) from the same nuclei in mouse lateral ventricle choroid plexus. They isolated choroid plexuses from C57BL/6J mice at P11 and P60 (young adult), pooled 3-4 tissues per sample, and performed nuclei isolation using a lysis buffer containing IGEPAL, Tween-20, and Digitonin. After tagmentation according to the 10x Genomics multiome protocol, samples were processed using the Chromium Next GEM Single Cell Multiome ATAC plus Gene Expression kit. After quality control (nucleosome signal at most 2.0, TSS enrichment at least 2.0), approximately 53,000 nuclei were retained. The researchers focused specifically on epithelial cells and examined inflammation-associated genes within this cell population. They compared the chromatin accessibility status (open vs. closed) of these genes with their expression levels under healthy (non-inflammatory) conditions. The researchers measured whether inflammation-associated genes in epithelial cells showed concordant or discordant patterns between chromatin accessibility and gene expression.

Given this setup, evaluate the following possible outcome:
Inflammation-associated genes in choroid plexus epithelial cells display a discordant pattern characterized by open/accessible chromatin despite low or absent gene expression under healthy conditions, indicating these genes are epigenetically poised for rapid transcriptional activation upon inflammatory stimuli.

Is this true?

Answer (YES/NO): YES